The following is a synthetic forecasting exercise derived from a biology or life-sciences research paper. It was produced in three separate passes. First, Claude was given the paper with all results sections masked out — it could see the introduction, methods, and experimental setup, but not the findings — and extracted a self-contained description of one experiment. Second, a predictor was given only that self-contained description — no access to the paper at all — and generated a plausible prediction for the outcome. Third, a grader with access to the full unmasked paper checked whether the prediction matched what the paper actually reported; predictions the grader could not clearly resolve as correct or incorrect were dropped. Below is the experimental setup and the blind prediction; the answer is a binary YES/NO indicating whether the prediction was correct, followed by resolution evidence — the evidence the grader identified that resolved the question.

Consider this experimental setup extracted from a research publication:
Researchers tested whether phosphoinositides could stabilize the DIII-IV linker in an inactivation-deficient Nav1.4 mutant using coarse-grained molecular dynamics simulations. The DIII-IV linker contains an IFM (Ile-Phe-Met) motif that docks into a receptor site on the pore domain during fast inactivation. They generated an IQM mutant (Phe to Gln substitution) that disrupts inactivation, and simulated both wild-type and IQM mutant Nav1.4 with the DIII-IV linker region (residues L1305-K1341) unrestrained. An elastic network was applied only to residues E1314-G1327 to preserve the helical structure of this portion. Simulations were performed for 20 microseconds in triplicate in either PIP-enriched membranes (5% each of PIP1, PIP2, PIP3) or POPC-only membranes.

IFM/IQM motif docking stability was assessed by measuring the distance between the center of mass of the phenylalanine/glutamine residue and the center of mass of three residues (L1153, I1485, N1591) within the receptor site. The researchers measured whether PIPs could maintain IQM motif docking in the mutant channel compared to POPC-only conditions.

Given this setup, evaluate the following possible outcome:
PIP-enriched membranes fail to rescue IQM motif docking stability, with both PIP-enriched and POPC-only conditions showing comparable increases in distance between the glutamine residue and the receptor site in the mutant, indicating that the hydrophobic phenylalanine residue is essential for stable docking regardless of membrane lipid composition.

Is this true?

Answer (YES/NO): NO